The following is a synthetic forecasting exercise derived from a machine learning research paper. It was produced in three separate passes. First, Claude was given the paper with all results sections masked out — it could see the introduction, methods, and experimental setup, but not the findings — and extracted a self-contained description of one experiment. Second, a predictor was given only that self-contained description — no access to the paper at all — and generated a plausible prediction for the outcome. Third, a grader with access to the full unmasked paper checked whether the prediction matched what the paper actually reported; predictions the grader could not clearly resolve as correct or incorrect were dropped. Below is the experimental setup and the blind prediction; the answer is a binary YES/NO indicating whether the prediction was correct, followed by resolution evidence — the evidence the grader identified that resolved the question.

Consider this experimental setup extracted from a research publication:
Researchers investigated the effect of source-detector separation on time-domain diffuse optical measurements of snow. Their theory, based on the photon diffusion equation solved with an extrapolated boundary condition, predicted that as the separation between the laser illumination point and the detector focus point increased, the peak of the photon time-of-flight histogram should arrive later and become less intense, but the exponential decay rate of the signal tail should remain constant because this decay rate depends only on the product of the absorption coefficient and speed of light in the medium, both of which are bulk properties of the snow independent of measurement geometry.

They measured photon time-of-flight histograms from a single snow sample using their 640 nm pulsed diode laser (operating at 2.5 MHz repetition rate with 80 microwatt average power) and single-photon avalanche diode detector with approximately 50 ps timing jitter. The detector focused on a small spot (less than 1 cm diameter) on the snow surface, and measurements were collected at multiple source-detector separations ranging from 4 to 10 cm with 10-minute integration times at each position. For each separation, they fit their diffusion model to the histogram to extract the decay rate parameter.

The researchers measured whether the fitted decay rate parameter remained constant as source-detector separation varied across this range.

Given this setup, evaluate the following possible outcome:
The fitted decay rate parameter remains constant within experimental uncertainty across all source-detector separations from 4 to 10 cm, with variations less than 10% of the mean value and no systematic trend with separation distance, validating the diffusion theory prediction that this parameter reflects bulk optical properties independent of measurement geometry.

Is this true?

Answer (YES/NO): NO